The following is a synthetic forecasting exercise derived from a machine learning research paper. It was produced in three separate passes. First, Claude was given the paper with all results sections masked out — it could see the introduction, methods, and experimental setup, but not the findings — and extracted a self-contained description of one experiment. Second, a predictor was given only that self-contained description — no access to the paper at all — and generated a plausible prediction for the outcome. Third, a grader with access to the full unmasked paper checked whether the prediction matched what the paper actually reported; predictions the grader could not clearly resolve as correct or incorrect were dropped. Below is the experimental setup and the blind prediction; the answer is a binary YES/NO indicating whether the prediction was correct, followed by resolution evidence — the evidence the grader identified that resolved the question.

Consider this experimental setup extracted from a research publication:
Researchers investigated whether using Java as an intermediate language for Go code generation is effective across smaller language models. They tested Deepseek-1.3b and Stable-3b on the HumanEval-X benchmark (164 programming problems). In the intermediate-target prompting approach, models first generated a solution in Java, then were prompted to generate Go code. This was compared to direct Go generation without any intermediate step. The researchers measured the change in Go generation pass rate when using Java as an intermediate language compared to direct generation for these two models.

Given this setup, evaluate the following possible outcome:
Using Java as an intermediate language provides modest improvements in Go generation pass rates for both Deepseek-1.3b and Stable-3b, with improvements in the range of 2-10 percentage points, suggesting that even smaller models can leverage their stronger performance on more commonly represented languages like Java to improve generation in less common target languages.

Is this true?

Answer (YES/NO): NO